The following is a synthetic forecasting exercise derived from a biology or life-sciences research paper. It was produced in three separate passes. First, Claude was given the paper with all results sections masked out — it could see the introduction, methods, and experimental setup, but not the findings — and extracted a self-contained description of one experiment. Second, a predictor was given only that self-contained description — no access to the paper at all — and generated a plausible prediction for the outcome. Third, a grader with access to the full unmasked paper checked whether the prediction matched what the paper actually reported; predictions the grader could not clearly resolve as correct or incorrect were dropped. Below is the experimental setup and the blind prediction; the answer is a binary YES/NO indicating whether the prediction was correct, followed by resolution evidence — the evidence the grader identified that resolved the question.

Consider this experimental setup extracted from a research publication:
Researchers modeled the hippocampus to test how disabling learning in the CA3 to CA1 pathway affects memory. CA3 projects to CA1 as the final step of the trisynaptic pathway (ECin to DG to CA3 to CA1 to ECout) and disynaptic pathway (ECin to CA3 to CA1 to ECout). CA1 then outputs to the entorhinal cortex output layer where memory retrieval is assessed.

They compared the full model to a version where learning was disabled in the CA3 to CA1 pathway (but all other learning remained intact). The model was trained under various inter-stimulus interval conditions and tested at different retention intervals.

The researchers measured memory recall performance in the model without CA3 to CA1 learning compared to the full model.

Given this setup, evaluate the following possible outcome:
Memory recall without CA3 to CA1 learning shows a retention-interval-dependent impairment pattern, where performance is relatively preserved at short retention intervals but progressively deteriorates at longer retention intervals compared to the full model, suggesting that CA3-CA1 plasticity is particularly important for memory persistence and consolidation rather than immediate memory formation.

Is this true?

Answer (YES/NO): NO